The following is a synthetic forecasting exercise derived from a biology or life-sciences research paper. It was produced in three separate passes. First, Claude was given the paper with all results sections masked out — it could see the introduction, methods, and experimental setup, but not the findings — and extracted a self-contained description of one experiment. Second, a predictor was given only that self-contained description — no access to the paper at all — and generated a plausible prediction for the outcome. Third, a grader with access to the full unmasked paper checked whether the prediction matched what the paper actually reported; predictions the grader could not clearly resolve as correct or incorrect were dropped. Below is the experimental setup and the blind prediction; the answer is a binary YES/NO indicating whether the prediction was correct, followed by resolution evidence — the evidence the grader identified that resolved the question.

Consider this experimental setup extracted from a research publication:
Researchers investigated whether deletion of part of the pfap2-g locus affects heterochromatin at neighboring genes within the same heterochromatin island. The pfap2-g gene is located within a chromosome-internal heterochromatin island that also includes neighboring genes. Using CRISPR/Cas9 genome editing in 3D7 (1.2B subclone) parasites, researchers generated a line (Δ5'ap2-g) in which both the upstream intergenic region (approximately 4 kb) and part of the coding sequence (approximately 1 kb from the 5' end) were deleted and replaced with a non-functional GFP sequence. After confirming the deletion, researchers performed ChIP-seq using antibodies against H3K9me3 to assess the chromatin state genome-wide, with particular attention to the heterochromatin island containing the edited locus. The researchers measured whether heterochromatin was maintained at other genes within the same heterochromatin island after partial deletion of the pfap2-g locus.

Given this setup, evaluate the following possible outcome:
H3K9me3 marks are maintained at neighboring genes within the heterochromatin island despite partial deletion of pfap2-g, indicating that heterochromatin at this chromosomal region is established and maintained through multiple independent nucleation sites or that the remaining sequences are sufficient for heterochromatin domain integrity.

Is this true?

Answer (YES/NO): NO